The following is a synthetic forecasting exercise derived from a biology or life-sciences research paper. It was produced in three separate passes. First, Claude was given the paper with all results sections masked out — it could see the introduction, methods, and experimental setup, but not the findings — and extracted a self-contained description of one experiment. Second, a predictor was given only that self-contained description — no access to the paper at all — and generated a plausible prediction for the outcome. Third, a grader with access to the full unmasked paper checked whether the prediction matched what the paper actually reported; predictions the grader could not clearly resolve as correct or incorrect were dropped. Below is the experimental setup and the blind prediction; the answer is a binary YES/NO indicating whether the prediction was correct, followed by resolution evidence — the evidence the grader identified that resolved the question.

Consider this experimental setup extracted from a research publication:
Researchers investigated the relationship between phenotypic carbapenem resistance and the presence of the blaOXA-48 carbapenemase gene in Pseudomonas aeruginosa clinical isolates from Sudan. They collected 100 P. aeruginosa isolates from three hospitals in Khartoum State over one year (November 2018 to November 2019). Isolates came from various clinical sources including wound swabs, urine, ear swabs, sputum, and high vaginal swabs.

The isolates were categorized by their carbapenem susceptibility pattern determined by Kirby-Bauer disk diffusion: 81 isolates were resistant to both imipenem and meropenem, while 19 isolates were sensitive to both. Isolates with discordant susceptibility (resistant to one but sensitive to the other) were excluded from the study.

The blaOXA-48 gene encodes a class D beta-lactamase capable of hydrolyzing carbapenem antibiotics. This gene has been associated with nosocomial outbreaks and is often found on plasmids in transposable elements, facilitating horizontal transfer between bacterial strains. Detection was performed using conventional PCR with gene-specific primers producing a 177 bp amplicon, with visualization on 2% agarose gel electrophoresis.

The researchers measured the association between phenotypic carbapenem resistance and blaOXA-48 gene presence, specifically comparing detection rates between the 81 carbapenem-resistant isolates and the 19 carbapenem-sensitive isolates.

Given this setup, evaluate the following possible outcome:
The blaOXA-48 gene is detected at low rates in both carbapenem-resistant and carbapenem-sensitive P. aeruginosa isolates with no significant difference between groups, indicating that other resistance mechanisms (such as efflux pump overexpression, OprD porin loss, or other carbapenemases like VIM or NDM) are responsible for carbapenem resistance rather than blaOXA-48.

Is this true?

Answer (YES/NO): NO